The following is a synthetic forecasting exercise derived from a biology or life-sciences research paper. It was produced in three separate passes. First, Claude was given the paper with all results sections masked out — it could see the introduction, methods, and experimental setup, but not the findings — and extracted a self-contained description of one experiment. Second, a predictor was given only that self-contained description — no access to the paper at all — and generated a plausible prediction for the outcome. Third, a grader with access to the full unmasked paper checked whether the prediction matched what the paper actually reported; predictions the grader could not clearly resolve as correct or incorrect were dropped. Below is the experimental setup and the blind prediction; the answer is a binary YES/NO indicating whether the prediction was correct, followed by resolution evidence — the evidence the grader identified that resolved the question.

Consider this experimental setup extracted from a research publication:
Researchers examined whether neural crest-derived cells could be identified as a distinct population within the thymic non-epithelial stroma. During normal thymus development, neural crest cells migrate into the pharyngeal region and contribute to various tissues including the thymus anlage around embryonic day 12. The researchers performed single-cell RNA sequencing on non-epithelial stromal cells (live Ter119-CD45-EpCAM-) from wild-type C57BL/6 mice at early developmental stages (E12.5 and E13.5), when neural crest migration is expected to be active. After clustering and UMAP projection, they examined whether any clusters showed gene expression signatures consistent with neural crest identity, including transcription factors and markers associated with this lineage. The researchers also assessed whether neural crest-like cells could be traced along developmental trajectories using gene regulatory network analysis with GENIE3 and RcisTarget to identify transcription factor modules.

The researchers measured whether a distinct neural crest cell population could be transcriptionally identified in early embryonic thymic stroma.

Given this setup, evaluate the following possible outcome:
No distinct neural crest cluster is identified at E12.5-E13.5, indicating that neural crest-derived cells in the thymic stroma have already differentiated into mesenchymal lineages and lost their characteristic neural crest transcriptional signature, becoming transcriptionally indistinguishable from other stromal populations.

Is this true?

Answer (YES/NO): NO